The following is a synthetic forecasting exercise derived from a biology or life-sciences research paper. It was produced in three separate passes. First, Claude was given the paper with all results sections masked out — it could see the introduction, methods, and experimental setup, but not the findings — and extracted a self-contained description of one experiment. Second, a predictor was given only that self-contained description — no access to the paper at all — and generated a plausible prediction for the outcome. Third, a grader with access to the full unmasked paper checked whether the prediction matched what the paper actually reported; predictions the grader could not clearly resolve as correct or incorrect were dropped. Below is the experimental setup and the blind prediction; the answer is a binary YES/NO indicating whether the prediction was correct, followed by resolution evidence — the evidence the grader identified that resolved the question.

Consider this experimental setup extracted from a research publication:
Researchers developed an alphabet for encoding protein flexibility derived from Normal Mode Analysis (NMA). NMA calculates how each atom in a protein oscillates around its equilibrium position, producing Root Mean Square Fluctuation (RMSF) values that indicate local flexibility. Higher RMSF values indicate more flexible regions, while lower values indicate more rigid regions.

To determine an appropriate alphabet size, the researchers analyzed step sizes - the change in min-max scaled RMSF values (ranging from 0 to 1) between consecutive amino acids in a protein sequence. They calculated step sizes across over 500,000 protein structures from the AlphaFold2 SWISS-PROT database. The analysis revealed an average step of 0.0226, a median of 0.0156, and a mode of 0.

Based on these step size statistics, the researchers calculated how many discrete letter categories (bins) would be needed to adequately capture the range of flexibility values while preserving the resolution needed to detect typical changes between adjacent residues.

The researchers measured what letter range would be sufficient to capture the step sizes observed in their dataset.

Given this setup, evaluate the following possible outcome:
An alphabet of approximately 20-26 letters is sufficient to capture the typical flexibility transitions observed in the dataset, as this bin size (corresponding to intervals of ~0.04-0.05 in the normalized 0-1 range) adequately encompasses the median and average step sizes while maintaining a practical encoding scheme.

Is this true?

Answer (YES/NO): NO